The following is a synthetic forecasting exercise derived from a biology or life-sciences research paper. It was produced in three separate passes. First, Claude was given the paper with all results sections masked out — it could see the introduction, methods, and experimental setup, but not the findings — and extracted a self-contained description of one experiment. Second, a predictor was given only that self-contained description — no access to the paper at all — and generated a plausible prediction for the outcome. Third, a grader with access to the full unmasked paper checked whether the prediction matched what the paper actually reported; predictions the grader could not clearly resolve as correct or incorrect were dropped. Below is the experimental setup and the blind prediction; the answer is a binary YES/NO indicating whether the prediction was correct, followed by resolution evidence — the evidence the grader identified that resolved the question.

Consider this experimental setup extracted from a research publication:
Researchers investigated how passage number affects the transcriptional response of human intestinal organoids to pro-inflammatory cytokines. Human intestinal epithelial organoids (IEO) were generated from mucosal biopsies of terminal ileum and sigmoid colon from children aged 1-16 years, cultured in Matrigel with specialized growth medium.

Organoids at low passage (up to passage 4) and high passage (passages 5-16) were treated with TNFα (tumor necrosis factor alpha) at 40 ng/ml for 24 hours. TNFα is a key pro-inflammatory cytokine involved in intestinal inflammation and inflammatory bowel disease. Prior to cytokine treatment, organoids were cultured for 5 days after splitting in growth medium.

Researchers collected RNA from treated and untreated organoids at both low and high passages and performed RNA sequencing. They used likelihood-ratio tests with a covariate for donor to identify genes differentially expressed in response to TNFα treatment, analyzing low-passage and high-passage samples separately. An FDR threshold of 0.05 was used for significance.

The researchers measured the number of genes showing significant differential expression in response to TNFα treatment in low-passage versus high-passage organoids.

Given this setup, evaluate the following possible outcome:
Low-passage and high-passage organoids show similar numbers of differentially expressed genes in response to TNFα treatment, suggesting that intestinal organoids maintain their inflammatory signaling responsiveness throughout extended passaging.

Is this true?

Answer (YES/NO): YES